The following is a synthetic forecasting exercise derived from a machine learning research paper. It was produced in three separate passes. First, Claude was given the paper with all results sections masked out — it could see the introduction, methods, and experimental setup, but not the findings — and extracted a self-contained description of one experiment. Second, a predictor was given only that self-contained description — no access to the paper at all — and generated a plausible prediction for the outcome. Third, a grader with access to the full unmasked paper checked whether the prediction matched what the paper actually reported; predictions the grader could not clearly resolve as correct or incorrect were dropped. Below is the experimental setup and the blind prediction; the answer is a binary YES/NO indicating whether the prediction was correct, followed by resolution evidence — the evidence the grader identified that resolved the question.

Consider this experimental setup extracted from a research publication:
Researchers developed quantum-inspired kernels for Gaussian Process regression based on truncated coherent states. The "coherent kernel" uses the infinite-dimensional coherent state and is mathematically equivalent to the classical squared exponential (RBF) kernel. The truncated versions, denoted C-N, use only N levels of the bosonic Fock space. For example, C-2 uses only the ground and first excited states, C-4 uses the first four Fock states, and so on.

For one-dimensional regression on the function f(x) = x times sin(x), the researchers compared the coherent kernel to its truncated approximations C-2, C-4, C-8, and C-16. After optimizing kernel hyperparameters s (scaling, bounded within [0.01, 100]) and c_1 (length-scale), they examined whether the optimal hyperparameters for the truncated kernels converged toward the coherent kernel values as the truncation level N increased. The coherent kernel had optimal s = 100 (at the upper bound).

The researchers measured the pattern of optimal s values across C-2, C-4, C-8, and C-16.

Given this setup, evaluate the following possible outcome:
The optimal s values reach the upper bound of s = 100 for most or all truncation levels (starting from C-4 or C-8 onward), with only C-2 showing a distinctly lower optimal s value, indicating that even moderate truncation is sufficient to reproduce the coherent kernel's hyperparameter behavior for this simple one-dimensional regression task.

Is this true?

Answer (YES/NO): YES